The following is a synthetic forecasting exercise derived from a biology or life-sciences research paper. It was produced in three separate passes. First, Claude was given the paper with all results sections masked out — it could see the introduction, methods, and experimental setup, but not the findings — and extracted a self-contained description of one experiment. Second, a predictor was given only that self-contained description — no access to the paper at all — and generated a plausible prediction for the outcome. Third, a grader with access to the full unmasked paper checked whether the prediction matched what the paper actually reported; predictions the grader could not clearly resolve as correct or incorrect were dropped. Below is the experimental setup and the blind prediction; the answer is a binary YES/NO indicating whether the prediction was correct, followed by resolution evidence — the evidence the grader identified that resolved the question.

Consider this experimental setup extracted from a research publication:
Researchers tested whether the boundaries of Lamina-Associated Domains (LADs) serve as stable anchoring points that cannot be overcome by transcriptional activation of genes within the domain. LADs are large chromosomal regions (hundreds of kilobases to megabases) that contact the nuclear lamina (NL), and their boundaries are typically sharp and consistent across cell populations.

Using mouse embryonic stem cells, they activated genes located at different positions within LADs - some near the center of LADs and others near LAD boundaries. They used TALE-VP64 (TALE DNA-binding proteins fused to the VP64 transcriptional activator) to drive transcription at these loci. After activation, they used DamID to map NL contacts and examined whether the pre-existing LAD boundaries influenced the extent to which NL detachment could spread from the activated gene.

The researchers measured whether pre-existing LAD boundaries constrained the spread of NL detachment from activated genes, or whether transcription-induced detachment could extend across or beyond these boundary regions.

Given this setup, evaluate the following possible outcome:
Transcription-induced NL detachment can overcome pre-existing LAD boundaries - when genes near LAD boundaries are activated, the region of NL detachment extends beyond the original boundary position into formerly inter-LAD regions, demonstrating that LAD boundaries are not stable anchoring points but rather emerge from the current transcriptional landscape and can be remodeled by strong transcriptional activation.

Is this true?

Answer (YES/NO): NO